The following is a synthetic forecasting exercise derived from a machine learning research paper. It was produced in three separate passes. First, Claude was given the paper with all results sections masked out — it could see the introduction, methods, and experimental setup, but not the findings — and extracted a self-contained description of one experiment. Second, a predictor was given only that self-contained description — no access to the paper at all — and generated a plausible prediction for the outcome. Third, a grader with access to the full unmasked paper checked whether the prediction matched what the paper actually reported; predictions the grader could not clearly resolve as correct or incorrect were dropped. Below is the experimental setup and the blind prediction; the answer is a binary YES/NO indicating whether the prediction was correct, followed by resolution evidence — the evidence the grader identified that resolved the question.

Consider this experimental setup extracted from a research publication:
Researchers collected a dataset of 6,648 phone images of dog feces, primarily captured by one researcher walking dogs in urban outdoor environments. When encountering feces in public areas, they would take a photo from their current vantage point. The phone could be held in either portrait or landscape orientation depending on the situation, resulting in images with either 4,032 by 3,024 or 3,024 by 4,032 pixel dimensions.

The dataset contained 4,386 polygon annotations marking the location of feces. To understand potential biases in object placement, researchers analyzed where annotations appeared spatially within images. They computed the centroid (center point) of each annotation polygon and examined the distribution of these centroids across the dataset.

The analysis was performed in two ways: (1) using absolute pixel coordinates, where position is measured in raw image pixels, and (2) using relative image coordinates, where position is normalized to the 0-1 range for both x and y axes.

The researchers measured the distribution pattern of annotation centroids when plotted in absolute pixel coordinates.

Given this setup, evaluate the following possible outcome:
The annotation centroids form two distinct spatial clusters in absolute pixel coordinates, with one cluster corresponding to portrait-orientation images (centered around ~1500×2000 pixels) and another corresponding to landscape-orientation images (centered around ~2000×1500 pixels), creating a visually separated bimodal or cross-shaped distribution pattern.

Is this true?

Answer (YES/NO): YES